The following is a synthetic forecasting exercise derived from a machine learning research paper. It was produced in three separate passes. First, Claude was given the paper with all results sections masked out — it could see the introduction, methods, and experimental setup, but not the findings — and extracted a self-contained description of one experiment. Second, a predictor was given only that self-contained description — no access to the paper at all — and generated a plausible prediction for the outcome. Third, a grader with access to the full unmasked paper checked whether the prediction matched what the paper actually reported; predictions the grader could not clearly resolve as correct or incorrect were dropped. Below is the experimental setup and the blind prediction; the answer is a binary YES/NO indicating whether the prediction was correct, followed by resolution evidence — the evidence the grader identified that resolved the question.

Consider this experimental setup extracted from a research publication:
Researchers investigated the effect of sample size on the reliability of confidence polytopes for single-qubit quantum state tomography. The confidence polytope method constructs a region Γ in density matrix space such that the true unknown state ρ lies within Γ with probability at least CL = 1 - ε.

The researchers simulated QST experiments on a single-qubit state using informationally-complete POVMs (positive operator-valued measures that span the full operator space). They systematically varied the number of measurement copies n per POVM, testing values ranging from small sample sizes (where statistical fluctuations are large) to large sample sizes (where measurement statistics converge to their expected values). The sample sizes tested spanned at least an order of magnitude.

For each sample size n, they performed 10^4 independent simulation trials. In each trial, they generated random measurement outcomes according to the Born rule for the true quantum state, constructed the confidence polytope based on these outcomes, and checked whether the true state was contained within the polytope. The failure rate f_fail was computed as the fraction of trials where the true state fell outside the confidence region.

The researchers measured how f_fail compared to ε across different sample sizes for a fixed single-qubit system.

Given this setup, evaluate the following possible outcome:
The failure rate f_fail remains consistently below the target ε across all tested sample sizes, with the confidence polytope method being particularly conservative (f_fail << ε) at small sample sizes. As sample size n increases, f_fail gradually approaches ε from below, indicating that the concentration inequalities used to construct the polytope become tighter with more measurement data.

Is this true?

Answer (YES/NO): NO